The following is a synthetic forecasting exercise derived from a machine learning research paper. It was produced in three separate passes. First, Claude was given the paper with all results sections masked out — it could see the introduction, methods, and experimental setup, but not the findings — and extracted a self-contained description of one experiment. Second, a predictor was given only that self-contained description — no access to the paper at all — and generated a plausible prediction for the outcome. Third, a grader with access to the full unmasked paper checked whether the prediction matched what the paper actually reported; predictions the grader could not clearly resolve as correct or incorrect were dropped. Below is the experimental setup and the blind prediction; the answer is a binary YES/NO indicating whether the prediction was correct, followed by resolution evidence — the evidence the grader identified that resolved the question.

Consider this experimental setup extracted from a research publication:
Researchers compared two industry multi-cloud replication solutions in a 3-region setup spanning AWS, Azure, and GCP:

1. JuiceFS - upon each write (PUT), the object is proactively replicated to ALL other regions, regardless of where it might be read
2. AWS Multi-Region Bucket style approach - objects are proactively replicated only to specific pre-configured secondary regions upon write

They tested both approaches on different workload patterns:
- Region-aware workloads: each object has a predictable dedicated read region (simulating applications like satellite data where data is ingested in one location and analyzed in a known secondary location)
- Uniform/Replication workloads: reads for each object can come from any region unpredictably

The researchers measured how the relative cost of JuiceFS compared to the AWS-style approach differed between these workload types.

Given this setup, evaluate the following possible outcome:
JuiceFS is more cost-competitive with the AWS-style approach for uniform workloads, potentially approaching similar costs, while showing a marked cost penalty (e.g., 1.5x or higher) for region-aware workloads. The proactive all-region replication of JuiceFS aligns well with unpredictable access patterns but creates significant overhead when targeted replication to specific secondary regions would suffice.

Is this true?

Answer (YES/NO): NO